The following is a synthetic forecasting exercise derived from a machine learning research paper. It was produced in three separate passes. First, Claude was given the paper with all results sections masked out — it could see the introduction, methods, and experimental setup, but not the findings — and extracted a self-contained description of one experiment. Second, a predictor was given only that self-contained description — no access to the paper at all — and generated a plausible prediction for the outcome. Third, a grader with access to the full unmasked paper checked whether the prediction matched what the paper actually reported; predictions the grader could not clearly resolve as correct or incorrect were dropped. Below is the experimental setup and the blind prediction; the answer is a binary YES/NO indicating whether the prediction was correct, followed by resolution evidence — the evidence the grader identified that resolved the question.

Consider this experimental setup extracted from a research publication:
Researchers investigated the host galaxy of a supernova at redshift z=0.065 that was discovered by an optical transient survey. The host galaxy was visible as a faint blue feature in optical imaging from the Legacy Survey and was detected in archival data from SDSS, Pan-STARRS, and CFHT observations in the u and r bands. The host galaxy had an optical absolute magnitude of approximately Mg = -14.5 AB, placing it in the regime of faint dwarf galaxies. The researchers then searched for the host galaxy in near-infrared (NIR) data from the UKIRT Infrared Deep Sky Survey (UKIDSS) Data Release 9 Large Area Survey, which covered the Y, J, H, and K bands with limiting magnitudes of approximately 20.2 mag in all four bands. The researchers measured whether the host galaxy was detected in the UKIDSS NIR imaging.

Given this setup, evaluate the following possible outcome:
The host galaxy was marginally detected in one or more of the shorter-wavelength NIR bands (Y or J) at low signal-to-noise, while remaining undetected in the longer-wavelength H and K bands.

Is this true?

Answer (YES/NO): NO